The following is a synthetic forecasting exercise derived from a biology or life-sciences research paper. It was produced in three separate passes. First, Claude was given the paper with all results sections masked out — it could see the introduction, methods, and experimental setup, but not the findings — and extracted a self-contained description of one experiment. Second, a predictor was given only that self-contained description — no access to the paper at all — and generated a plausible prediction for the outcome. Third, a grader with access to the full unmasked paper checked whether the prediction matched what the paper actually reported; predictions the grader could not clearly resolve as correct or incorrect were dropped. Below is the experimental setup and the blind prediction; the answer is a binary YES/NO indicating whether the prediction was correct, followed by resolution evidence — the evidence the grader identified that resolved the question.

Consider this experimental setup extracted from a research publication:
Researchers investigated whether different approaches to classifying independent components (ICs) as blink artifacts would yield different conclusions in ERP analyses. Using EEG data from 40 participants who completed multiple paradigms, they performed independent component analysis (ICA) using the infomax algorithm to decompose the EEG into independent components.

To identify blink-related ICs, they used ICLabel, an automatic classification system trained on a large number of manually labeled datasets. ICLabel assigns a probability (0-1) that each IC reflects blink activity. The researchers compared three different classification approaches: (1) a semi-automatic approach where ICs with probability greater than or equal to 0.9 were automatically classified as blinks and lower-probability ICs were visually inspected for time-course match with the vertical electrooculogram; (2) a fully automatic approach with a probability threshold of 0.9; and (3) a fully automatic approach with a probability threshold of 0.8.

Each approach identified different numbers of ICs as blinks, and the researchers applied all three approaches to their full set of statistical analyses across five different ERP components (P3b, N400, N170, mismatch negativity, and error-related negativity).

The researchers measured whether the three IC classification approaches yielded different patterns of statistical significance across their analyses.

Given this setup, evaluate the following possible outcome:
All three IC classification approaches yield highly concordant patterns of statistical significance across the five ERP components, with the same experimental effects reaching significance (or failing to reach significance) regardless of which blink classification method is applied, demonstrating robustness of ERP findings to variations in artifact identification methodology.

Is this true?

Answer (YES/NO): YES